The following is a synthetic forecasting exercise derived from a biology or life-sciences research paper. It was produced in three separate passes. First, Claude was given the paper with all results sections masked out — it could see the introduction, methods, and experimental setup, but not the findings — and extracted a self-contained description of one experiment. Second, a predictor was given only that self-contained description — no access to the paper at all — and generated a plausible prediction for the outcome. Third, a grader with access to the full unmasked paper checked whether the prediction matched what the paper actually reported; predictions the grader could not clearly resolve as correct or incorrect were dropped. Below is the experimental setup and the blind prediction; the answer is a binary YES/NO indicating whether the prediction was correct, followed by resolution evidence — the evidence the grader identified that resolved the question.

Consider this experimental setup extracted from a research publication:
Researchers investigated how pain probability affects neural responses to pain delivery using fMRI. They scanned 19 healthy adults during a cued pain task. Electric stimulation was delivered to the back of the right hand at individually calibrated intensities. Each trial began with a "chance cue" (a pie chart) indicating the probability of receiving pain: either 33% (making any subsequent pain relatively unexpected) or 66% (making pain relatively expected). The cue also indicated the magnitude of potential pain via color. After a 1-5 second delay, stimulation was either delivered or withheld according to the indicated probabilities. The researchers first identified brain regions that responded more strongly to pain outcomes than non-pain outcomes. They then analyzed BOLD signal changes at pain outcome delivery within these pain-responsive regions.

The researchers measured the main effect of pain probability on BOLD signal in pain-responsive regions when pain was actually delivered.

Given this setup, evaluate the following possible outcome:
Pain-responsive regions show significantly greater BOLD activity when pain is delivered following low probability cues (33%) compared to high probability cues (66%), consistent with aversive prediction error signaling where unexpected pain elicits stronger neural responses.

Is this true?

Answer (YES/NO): YES